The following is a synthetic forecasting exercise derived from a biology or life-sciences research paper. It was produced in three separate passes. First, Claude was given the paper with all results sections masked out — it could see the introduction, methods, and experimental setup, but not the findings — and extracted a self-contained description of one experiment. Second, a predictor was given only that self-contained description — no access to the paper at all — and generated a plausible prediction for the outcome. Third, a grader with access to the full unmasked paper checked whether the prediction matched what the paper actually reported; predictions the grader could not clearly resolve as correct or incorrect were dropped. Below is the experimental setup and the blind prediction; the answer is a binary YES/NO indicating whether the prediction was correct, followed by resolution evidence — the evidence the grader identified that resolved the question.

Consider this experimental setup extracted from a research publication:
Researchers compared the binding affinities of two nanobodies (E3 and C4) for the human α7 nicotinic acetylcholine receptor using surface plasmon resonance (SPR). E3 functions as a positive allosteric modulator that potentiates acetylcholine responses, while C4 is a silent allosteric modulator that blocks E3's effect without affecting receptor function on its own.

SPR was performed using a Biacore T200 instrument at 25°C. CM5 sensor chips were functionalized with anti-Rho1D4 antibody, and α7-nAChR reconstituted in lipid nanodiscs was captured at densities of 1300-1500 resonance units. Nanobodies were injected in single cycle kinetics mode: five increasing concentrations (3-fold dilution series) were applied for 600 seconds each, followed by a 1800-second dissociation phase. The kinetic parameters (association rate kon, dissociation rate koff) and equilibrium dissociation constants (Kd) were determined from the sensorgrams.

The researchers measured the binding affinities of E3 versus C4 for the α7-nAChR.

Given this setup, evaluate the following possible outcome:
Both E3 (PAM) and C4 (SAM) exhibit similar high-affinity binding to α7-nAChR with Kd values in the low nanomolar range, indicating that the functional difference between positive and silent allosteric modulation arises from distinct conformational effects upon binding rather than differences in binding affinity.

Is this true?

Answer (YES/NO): YES